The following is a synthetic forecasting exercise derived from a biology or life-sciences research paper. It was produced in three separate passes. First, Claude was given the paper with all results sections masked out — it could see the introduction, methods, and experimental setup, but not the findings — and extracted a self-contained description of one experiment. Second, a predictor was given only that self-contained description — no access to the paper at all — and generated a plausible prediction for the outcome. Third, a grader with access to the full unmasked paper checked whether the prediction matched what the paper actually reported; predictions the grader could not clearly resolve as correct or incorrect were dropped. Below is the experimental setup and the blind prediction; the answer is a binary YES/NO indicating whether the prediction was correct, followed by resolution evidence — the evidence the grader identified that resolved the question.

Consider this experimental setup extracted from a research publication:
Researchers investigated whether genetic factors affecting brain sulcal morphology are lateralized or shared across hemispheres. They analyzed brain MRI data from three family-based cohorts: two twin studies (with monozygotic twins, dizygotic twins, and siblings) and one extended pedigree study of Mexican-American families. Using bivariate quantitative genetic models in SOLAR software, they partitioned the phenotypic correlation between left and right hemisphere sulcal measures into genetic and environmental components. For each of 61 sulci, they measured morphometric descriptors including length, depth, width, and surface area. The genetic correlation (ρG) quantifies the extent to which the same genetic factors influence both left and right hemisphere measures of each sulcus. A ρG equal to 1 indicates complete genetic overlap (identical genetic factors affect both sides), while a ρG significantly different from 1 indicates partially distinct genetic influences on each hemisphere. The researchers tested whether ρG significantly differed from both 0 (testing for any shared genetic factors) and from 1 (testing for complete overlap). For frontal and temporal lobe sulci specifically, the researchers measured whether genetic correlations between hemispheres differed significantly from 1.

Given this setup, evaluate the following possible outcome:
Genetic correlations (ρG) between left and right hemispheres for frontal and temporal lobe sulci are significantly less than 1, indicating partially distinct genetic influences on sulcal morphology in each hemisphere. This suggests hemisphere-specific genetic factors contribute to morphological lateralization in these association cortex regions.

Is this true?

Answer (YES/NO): YES